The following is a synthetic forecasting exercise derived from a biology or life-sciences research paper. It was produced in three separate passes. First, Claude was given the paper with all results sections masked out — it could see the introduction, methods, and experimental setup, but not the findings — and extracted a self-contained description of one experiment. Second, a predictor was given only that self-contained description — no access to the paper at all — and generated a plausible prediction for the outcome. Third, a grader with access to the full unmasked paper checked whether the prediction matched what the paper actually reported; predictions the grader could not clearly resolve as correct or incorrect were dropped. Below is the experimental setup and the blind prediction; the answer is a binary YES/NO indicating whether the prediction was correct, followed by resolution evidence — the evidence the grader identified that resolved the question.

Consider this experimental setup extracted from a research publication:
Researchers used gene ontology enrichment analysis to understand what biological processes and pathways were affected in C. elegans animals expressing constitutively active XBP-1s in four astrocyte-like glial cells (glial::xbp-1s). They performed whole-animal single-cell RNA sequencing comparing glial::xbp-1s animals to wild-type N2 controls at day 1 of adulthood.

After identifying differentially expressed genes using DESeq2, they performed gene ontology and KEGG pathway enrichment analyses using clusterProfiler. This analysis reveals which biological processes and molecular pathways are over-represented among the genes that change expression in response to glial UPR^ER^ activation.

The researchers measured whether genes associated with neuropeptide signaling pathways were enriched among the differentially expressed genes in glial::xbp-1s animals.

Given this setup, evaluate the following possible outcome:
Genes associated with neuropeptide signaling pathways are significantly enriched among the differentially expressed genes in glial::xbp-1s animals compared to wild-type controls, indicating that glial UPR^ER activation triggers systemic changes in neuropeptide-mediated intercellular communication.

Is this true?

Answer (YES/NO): YES